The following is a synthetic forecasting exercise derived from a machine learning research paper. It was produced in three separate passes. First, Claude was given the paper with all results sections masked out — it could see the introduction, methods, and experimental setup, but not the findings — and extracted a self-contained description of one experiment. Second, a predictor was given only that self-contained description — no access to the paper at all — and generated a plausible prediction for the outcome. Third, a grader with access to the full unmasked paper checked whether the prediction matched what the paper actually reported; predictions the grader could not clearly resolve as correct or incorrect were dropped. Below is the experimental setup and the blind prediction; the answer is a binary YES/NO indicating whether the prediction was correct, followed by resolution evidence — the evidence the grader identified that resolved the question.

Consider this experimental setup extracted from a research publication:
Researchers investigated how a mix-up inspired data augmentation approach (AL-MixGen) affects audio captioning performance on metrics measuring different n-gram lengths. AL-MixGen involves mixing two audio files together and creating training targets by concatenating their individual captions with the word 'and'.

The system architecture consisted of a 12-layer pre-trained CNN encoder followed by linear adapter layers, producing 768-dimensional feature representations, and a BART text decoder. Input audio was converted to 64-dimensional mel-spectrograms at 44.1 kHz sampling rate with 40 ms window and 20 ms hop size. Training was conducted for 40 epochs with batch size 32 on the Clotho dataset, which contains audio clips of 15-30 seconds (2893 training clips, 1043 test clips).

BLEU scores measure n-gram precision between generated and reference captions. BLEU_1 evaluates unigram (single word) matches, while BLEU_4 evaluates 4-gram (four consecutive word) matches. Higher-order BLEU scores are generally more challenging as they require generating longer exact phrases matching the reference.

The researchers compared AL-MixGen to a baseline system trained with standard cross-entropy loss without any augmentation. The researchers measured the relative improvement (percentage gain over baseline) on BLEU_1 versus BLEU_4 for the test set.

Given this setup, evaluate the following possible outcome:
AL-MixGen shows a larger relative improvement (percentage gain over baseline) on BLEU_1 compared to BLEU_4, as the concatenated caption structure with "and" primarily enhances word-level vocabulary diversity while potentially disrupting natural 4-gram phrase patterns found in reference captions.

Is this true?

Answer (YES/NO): NO